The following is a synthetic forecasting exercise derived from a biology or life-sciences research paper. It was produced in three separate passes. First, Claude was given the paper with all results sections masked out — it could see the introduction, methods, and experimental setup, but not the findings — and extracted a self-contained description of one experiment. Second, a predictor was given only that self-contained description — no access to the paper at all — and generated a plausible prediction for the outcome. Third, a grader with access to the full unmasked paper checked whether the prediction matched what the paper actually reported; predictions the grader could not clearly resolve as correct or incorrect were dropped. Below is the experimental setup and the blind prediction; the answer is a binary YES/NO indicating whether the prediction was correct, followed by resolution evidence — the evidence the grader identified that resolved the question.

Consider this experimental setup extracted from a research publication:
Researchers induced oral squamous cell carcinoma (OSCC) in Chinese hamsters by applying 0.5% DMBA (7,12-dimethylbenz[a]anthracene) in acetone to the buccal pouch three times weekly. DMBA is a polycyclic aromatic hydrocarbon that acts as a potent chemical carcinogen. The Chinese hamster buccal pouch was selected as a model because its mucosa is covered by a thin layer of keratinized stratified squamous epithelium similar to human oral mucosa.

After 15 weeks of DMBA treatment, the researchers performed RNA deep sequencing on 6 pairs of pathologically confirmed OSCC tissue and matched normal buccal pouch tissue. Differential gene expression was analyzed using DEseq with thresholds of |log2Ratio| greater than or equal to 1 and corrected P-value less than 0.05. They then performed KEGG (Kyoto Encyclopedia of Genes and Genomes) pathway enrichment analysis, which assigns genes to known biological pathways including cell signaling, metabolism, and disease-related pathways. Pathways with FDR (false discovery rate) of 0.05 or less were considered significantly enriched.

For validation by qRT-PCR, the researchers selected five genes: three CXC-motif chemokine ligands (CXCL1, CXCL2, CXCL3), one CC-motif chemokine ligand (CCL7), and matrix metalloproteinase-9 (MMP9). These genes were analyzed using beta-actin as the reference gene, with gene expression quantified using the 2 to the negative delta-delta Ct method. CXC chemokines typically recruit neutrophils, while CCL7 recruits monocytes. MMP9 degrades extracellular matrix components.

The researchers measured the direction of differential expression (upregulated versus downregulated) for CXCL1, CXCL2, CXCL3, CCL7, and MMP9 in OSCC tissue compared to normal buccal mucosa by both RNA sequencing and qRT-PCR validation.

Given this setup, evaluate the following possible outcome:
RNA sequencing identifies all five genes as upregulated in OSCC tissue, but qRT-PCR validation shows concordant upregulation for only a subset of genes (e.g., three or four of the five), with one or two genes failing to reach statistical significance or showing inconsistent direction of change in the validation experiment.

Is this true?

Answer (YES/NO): NO